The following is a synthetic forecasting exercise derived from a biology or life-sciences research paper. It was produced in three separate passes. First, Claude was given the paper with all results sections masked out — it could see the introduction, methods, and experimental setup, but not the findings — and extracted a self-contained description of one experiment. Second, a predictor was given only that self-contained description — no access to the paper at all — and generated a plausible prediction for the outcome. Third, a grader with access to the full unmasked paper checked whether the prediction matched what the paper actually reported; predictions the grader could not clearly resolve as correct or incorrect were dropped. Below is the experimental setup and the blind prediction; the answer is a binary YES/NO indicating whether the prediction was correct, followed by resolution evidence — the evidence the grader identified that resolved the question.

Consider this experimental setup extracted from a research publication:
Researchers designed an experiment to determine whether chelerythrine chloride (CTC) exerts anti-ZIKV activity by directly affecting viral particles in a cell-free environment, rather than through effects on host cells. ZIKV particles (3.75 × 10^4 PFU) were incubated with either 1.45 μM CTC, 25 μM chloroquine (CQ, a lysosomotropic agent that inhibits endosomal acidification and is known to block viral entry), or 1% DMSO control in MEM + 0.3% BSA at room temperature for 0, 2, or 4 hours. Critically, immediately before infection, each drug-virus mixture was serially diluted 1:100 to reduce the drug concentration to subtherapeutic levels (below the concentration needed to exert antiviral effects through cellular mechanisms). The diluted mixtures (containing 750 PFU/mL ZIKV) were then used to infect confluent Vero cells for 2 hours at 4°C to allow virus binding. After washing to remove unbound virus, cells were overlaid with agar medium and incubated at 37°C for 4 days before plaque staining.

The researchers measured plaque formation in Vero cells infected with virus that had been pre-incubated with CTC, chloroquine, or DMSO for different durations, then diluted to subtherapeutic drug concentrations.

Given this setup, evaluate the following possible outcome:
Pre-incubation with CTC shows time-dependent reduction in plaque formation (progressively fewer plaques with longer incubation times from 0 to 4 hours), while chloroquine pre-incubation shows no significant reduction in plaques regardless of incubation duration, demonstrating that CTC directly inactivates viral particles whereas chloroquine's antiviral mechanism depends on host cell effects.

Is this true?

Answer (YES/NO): YES